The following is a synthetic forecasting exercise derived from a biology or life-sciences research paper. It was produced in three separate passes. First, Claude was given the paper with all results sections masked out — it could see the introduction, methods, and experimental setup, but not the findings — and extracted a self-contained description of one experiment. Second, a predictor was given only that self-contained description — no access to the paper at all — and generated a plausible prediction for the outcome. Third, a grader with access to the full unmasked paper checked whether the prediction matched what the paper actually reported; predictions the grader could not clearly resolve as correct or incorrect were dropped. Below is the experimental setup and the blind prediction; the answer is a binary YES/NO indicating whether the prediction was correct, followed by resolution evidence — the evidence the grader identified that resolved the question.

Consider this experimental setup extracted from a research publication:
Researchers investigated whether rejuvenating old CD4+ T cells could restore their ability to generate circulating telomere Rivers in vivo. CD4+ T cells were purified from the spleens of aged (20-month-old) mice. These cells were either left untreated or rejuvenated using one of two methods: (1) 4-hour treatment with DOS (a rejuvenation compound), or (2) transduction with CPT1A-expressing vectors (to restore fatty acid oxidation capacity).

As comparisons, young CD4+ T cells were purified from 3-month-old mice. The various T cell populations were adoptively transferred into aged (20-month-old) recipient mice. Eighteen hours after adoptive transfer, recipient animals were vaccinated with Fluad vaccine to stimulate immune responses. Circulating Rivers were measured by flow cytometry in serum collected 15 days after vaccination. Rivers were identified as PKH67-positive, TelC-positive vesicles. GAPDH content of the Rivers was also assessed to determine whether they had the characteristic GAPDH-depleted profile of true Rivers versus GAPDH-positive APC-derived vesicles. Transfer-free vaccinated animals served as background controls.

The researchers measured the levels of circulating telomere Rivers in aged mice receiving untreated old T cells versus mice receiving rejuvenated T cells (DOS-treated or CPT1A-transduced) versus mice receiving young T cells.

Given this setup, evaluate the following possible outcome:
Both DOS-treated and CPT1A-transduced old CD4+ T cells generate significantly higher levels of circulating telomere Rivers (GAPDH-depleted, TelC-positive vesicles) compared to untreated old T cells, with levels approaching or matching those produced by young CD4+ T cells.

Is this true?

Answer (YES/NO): YES